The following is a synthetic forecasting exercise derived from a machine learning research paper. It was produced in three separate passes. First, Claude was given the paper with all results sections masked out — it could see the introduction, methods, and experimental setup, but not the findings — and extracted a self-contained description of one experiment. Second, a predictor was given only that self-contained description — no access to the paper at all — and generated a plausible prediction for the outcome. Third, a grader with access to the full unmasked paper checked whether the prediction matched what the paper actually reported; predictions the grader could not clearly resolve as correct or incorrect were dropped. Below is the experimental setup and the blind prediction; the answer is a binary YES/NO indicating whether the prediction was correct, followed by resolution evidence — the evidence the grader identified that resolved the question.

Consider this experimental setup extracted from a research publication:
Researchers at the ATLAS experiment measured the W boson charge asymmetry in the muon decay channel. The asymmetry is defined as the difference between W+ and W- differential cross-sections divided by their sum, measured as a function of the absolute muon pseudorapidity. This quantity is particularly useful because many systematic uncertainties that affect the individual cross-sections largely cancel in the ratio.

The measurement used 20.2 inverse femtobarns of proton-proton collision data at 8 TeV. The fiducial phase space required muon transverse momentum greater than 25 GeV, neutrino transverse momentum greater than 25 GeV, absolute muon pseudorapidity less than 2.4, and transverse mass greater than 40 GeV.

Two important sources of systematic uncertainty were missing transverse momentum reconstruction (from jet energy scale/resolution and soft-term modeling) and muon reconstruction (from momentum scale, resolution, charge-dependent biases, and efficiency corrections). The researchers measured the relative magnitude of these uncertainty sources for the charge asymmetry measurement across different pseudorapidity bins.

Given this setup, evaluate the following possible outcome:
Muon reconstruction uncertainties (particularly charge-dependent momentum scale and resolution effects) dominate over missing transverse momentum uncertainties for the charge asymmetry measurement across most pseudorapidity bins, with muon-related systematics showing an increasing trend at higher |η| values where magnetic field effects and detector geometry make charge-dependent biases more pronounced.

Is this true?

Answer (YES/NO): NO